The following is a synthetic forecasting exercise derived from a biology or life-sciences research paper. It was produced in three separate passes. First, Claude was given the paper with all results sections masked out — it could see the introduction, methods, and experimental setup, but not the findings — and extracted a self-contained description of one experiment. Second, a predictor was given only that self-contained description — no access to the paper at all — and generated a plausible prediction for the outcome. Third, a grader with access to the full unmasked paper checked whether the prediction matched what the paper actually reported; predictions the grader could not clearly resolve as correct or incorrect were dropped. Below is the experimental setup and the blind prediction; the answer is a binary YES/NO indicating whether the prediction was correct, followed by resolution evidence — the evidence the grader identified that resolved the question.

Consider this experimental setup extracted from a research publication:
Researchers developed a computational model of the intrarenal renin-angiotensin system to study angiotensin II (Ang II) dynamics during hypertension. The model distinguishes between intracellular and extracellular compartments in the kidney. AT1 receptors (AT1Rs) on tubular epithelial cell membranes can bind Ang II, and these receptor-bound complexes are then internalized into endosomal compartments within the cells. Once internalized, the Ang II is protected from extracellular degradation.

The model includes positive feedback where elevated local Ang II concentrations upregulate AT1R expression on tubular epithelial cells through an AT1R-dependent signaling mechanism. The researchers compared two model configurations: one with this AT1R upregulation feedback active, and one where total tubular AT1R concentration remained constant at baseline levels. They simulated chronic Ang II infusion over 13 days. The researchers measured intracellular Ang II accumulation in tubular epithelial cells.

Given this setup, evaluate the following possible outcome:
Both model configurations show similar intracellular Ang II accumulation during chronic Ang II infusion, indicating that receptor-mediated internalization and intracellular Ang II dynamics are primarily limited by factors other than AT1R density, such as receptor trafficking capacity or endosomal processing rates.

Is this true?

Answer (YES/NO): NO